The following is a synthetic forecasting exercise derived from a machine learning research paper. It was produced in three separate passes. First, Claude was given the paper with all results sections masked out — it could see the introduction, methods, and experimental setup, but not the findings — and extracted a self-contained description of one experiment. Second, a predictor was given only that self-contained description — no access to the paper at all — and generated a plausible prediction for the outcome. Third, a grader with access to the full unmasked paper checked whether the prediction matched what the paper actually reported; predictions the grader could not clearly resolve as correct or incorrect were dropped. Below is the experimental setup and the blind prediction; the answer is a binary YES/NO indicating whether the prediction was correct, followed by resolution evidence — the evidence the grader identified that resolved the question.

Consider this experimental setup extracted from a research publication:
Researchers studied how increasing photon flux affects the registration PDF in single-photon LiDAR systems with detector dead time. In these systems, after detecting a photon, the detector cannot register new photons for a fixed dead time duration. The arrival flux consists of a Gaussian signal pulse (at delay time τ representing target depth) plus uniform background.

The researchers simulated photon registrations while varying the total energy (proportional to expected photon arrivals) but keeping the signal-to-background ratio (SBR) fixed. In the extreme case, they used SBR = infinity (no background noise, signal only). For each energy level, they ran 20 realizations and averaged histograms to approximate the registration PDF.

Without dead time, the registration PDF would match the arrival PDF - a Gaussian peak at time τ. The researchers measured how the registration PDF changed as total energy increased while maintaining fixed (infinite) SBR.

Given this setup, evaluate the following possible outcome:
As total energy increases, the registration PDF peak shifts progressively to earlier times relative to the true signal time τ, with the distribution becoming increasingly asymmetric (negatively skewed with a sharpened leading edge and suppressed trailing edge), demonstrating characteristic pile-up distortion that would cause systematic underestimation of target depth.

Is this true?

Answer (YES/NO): YES